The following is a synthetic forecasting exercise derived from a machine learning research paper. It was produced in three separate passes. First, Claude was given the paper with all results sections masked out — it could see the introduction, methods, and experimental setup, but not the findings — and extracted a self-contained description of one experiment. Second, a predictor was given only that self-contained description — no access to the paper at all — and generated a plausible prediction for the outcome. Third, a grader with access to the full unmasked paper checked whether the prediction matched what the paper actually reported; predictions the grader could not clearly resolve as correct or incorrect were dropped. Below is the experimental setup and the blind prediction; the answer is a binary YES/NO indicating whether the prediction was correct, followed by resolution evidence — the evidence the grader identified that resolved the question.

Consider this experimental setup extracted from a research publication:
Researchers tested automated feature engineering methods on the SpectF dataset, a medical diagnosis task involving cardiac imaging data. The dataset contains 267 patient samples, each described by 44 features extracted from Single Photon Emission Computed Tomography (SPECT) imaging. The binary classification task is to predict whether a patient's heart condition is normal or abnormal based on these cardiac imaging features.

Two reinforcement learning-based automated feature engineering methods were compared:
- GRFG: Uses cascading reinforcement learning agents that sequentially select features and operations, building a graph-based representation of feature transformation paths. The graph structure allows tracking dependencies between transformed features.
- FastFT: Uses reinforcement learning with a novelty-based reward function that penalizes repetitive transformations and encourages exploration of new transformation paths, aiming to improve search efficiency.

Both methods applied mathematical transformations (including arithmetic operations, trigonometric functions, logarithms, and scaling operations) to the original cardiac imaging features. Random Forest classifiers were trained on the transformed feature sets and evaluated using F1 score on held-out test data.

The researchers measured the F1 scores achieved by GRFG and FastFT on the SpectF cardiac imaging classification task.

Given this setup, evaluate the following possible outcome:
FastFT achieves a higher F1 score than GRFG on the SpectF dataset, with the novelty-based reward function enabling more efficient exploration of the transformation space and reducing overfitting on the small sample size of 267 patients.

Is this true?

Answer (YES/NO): YES